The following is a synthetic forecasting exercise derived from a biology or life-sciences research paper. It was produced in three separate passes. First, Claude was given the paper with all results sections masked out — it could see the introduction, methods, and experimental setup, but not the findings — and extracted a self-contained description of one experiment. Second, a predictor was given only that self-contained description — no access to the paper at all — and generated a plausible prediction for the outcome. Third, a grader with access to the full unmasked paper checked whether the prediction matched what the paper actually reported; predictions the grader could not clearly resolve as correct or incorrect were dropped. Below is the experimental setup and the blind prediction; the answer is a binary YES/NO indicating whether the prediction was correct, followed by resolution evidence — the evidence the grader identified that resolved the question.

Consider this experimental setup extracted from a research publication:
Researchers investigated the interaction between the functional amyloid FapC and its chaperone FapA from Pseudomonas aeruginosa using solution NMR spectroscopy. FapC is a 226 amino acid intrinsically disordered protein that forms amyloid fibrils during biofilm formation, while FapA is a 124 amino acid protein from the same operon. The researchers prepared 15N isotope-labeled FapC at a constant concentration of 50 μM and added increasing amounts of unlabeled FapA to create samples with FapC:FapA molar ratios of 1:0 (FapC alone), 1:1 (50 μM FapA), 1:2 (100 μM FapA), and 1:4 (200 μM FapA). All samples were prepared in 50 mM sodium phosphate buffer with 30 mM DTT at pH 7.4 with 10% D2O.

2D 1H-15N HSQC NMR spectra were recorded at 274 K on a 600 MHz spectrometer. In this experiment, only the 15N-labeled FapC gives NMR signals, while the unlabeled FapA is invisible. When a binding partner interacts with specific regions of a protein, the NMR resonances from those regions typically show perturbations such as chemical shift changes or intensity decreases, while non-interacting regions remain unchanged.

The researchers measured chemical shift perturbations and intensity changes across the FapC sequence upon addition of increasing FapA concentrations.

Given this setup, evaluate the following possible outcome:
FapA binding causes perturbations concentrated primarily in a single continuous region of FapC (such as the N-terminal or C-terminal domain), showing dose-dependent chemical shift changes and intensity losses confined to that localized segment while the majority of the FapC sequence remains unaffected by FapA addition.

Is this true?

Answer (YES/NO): NO